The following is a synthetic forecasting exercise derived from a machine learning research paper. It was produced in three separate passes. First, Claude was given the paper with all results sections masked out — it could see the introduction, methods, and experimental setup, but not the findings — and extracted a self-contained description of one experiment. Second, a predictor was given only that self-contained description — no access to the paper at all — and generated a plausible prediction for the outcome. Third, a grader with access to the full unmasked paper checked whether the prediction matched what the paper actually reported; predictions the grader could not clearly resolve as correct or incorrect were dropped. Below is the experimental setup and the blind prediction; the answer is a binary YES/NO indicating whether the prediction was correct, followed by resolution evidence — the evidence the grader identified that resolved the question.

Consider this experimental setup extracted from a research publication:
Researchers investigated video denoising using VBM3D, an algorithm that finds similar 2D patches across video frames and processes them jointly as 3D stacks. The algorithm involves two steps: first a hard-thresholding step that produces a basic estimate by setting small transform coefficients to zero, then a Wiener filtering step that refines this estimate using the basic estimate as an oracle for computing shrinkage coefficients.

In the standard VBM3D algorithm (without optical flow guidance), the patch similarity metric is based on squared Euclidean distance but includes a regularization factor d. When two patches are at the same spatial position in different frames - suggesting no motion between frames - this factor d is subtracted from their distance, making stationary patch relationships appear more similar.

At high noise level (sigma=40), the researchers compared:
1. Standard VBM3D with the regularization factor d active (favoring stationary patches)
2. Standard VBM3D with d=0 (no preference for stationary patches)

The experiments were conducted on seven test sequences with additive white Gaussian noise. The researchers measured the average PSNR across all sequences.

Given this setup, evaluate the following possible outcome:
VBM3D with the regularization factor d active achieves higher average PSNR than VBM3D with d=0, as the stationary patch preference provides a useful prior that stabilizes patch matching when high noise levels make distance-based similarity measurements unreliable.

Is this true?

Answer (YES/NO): YES